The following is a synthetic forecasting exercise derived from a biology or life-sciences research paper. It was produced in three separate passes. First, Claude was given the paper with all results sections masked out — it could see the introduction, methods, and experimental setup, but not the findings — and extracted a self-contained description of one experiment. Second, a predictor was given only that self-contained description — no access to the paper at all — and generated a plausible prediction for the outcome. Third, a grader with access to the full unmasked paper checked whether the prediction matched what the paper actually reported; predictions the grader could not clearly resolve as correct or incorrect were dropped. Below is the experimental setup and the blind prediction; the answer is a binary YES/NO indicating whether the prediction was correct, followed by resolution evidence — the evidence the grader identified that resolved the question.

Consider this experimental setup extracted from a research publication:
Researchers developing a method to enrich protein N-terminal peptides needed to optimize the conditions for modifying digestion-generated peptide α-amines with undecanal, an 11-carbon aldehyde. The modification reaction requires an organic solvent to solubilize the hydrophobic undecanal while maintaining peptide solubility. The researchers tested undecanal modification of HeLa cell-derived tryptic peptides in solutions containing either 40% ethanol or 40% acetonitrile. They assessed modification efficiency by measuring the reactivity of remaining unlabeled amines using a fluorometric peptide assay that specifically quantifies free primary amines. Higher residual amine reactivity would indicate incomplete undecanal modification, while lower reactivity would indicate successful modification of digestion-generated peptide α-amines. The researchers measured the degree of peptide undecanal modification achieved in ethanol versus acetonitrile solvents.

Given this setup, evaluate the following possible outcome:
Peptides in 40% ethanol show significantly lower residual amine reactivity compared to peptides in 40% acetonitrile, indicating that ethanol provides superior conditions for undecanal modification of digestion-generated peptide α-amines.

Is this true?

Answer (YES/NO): YES